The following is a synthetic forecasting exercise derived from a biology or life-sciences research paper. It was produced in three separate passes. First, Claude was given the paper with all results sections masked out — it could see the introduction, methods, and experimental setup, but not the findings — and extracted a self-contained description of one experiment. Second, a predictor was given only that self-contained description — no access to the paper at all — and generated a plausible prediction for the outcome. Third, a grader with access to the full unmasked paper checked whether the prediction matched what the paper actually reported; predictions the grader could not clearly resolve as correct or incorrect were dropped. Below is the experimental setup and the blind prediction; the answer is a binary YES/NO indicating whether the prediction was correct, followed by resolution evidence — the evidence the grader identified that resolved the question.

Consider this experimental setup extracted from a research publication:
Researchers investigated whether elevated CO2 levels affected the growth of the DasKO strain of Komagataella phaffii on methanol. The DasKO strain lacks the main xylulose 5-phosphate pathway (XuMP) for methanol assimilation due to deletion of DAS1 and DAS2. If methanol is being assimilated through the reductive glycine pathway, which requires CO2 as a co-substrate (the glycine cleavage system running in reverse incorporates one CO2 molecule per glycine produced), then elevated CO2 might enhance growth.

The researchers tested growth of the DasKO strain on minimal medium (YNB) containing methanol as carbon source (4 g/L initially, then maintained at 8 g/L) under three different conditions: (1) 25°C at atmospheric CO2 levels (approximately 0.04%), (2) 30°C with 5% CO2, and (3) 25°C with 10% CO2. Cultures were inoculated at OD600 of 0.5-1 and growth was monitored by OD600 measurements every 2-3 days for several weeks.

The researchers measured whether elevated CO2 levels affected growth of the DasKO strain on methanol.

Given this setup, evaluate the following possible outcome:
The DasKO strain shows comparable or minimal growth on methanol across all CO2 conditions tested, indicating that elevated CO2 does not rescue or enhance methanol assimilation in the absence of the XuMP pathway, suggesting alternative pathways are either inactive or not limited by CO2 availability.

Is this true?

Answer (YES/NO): YES